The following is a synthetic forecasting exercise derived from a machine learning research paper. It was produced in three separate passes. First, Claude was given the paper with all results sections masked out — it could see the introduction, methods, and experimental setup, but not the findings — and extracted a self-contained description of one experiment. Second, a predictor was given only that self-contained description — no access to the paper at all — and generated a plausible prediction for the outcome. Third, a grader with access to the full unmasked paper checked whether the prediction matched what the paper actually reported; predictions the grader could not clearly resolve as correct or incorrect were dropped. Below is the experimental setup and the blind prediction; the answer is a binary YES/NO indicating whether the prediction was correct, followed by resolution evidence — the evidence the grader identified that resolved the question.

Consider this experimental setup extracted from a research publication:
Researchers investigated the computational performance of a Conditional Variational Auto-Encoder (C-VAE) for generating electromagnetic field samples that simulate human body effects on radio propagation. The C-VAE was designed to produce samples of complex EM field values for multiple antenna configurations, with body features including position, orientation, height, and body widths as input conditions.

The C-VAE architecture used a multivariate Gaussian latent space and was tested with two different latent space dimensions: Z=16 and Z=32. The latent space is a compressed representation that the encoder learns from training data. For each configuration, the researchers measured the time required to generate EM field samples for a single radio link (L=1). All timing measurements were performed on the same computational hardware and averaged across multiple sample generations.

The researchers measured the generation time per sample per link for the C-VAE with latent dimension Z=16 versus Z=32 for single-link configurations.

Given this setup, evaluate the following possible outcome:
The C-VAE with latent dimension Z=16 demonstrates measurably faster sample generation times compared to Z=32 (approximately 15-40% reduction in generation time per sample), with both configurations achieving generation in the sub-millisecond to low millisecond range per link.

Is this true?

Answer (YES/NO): YES